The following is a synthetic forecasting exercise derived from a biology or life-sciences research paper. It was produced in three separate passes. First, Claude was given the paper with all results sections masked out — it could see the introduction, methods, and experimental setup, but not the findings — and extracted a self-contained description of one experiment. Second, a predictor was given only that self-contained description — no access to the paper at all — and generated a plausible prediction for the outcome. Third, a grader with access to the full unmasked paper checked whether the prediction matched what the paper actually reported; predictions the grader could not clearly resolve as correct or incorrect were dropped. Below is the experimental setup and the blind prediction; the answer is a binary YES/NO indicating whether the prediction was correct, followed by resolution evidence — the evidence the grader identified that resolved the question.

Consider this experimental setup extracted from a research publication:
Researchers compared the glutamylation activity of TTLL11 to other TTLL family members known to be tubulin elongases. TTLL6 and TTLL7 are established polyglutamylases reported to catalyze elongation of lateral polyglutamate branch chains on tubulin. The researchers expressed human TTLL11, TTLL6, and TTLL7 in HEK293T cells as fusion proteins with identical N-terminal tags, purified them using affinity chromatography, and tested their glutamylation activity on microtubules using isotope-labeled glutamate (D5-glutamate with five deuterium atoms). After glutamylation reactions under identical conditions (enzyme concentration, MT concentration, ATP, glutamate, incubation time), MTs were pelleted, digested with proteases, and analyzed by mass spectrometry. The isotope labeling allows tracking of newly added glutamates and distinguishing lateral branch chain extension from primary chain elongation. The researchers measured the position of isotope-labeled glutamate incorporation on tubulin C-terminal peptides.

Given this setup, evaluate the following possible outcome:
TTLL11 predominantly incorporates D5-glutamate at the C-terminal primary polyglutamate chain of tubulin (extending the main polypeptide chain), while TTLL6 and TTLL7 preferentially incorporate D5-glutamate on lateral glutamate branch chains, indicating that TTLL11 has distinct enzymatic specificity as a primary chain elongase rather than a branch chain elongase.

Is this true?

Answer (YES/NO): NO